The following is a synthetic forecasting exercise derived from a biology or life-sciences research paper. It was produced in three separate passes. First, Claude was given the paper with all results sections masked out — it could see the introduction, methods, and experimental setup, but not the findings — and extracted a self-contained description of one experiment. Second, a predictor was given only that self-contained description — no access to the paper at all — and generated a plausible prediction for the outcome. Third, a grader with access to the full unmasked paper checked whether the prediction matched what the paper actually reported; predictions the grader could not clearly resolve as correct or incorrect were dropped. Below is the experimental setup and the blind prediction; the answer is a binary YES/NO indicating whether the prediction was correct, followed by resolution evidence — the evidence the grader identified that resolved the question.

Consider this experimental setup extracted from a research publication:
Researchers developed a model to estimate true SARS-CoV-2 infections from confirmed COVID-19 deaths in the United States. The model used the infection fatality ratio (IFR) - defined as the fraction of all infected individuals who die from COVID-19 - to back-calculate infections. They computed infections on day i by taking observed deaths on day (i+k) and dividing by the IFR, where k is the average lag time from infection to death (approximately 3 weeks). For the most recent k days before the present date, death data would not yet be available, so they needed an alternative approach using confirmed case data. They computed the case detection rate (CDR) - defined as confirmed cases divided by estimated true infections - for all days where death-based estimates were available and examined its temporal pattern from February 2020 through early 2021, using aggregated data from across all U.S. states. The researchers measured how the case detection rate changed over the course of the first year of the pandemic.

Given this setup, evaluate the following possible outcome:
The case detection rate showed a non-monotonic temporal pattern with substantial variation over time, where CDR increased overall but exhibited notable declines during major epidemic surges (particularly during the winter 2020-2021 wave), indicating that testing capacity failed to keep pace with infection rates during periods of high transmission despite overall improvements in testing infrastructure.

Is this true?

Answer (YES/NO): NO